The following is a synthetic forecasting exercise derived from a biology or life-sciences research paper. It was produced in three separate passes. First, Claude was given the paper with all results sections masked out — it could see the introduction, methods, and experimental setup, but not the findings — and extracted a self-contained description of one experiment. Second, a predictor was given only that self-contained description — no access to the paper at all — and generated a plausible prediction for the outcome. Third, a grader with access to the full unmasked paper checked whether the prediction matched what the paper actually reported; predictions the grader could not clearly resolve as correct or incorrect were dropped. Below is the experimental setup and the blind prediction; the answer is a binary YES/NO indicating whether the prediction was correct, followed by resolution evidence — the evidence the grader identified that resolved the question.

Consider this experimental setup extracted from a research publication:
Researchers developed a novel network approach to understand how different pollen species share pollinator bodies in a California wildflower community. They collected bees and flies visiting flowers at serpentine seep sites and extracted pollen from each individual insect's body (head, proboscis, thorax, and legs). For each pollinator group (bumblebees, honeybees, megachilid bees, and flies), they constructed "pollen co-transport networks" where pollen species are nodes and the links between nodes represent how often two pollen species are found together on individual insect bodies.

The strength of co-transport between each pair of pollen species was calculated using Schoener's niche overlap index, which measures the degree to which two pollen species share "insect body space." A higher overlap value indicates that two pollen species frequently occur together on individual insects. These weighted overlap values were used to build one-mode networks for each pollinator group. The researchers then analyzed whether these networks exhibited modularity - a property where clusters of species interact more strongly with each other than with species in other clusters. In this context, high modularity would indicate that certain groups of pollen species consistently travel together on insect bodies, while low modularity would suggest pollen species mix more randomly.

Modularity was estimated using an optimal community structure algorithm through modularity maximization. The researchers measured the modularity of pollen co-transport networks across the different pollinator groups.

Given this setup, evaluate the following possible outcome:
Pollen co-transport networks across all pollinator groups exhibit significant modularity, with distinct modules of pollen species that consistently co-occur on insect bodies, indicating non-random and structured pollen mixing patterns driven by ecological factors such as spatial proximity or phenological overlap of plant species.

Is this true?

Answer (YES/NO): NO